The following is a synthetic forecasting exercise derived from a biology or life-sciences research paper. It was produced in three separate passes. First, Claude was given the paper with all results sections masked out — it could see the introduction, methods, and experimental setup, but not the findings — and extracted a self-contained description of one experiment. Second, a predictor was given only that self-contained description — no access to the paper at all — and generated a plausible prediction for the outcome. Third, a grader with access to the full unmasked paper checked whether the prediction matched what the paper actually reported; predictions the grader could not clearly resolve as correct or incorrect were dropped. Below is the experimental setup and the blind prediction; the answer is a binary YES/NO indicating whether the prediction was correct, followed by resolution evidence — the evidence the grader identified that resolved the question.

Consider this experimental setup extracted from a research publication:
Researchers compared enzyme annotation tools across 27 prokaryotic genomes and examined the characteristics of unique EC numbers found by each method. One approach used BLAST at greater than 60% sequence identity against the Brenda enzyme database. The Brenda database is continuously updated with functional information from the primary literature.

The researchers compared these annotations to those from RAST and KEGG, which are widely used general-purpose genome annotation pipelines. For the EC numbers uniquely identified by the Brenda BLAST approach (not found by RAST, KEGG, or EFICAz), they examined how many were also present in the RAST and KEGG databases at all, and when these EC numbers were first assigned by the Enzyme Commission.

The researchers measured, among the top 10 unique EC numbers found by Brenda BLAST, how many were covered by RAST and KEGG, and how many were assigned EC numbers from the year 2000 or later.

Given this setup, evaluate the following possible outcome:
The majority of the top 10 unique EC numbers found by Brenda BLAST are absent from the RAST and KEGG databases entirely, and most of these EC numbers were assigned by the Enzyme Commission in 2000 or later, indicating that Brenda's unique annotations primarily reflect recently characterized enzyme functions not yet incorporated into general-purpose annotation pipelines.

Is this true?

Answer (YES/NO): NO